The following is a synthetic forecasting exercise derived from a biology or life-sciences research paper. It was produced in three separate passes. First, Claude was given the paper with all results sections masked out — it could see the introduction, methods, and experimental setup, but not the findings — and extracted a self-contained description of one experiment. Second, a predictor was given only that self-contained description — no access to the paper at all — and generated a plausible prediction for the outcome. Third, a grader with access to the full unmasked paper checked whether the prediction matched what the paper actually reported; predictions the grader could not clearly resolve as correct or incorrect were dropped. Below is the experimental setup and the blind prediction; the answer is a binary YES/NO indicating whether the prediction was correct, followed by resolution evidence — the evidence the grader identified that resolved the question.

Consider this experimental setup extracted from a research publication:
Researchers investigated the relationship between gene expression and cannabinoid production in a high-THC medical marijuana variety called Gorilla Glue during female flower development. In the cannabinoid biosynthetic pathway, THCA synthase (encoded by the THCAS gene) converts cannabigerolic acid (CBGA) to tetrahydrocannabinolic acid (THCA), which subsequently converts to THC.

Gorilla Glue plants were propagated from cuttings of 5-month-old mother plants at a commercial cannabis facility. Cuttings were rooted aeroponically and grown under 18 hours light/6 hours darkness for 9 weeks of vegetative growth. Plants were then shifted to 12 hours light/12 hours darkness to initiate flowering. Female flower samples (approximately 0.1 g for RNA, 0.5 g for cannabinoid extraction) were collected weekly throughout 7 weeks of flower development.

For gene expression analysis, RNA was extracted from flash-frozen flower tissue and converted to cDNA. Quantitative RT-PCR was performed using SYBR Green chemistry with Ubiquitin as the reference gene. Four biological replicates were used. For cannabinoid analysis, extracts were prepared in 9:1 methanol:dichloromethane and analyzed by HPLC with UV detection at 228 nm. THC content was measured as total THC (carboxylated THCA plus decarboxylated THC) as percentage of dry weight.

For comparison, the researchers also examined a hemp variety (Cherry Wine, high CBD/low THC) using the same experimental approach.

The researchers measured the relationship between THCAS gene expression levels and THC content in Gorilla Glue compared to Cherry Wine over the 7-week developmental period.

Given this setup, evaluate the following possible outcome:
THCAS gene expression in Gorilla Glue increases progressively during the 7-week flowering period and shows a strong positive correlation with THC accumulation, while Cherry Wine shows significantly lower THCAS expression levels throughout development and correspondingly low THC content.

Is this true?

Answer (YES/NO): NO